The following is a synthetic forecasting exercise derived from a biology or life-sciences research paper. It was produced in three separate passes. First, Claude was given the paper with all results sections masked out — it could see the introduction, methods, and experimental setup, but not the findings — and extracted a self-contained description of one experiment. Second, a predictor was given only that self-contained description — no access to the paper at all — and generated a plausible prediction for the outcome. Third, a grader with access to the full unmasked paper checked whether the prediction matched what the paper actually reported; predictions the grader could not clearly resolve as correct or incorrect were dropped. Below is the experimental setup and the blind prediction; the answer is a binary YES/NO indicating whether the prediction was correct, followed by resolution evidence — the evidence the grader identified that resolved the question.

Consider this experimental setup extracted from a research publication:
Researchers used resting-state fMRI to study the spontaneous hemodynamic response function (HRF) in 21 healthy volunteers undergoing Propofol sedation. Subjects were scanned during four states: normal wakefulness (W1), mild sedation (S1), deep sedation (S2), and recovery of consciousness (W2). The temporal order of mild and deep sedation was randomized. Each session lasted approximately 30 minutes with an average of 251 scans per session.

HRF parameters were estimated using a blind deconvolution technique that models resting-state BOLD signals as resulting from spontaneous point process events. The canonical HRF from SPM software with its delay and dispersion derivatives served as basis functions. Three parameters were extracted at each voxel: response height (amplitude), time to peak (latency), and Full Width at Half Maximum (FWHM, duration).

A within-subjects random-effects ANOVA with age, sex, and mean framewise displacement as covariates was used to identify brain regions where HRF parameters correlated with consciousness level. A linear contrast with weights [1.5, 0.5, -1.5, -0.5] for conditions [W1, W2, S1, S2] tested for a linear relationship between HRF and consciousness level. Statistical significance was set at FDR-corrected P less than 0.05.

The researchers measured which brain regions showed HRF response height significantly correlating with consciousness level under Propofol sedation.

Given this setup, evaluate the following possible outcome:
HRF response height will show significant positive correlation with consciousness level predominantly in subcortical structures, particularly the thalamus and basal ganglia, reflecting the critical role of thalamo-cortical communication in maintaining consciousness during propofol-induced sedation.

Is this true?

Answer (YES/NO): NO